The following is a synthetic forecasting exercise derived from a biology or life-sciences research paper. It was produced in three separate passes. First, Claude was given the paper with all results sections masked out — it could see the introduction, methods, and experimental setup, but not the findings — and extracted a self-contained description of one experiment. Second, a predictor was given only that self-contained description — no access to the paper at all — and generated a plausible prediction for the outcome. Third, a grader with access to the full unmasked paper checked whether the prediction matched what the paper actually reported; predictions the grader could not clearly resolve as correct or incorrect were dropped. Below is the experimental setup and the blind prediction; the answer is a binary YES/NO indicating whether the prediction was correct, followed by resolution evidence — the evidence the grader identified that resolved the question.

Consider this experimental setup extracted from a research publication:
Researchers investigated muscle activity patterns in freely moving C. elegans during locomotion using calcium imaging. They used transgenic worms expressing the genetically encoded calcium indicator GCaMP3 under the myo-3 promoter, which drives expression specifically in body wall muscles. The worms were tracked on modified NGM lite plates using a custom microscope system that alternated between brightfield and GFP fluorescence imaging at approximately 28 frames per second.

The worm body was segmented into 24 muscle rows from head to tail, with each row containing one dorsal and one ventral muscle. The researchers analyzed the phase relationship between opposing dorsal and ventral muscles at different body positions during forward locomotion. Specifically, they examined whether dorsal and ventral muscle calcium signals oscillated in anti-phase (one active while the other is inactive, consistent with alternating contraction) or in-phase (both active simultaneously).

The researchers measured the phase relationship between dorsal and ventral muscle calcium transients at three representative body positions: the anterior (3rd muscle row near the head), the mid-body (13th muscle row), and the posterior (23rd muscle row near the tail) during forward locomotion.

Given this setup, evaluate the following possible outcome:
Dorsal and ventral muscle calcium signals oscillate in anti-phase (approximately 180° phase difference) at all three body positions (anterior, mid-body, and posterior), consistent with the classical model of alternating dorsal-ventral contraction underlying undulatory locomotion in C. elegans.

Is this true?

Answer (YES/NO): NO